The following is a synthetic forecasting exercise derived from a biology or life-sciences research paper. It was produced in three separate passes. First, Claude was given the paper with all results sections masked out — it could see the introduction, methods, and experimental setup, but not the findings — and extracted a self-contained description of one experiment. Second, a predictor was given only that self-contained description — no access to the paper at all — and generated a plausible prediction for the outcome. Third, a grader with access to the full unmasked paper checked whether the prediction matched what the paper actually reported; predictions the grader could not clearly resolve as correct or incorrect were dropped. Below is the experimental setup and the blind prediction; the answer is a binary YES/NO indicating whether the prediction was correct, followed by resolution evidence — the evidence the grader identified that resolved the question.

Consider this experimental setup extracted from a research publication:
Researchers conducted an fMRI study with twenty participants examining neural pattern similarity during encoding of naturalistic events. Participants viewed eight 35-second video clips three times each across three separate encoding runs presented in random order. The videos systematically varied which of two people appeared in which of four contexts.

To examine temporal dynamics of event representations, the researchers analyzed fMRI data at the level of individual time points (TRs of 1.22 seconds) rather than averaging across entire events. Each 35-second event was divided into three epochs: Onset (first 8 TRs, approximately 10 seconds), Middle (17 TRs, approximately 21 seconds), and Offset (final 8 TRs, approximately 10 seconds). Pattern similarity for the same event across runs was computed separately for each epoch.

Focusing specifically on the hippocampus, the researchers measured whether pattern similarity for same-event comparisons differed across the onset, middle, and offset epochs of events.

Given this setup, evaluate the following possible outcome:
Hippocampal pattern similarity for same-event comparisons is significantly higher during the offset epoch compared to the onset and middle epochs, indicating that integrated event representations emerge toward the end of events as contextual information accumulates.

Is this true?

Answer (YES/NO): NO